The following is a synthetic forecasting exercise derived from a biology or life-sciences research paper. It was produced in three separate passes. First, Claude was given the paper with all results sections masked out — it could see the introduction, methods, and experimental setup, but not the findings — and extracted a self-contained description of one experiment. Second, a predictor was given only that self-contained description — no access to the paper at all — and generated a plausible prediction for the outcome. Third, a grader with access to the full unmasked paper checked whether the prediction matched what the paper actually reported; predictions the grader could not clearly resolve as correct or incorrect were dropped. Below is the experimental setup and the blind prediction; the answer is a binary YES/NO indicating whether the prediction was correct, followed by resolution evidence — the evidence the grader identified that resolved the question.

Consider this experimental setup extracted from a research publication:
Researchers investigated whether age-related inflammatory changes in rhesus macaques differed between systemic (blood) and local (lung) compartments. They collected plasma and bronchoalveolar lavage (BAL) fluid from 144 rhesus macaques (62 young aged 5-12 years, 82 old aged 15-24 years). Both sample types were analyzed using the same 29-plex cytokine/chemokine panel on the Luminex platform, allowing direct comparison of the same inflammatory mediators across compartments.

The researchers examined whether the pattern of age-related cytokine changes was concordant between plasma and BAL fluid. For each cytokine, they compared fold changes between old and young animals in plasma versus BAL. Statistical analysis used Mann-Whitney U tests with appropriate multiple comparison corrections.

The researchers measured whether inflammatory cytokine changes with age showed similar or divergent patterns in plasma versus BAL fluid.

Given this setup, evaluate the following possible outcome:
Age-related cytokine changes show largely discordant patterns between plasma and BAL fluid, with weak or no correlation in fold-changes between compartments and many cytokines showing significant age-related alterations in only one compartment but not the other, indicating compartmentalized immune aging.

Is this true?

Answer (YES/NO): YES